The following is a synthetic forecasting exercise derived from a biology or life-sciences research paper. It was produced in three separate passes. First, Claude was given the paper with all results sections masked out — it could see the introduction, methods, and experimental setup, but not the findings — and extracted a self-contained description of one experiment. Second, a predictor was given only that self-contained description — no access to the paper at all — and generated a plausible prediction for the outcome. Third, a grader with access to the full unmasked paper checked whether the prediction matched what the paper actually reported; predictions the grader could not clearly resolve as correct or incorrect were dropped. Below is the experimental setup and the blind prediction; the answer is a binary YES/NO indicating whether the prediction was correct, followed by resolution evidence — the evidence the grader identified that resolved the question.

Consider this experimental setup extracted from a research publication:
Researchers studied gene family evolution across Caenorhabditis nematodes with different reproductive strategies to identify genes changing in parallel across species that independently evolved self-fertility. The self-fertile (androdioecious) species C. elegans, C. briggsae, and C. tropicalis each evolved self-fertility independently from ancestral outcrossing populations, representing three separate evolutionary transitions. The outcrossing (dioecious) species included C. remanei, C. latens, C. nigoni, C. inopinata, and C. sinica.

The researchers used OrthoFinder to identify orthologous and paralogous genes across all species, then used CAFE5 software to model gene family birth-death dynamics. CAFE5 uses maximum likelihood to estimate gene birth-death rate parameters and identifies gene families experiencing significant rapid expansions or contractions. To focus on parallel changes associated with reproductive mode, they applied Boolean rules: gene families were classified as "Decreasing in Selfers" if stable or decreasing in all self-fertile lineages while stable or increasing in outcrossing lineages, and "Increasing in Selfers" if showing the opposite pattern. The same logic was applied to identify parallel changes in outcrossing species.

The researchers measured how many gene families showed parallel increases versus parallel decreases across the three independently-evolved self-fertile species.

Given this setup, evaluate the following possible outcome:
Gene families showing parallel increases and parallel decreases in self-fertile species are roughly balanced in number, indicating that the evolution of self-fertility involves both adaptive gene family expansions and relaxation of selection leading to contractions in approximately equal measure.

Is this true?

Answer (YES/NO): NO